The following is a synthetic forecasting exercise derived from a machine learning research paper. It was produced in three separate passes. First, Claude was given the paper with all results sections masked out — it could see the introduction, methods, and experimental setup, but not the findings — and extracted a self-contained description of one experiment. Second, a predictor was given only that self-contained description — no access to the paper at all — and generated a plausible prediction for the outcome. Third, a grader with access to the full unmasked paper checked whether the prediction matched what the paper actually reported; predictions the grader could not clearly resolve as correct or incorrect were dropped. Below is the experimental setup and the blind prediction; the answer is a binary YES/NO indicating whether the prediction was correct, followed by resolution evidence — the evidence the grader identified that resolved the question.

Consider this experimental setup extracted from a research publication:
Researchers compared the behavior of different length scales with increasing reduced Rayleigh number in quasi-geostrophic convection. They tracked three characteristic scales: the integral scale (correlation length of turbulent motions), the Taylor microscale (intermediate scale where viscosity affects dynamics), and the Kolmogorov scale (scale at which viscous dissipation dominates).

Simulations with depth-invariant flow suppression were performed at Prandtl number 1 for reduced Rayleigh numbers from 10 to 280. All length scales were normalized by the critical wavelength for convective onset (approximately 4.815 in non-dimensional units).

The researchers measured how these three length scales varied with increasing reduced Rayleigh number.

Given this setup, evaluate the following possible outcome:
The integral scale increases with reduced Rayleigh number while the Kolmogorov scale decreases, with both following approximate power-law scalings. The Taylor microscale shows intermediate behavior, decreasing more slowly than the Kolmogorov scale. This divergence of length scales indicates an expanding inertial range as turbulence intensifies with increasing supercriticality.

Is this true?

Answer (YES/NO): NO